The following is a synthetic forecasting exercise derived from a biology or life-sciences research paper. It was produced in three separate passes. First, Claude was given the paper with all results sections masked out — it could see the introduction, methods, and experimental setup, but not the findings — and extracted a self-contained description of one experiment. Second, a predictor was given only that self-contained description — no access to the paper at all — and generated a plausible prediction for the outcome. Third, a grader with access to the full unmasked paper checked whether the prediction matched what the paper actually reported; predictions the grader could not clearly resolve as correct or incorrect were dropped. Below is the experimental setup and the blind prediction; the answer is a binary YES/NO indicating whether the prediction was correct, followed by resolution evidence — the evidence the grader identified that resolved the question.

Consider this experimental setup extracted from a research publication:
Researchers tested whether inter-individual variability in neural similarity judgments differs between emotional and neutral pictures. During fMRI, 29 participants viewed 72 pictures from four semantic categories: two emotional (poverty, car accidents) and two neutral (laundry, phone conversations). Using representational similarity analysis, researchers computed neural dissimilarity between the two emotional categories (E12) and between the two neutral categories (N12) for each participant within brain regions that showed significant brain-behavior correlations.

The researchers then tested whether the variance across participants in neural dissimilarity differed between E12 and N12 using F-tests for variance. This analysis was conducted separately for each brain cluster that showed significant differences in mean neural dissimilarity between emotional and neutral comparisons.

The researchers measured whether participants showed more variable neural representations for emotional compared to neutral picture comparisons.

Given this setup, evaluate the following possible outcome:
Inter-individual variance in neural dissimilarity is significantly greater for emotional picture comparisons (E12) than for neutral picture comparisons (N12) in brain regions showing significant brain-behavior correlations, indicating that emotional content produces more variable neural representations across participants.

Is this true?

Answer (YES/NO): NO